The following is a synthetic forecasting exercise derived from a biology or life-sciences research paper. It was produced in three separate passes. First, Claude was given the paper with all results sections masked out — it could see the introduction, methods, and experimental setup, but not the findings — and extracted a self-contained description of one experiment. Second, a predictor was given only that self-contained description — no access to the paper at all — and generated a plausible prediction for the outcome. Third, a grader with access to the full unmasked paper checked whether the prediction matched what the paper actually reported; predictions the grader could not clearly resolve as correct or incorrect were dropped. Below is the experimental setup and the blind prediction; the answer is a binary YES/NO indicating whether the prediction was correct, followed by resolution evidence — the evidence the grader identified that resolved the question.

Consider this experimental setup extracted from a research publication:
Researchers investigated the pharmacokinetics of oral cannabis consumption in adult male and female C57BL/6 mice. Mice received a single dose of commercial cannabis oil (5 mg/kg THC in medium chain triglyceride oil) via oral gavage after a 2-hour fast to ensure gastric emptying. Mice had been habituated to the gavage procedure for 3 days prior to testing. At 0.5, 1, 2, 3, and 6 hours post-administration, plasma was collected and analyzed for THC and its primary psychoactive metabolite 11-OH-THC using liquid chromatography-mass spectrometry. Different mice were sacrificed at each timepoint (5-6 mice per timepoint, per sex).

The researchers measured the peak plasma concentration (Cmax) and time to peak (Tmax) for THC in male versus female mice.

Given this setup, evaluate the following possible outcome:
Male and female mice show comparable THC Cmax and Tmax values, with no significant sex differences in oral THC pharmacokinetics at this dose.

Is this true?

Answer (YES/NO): NO